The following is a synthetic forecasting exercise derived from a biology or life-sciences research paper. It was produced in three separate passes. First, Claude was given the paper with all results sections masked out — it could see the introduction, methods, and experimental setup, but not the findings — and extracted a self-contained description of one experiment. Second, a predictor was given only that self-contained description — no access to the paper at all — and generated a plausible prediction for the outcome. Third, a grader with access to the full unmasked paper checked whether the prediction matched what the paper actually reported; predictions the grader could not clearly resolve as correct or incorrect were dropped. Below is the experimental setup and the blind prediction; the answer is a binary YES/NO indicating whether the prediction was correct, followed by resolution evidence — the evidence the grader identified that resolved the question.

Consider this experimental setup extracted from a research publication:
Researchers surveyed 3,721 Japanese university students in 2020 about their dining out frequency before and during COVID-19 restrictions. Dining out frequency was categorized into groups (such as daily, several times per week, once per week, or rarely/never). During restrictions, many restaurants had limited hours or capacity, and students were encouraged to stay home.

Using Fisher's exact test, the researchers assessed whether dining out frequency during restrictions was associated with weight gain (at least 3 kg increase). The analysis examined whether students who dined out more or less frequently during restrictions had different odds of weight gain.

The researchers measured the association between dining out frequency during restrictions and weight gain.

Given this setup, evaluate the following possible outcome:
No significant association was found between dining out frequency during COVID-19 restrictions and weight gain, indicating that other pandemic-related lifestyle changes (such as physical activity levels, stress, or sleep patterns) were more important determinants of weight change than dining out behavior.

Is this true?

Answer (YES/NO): NO